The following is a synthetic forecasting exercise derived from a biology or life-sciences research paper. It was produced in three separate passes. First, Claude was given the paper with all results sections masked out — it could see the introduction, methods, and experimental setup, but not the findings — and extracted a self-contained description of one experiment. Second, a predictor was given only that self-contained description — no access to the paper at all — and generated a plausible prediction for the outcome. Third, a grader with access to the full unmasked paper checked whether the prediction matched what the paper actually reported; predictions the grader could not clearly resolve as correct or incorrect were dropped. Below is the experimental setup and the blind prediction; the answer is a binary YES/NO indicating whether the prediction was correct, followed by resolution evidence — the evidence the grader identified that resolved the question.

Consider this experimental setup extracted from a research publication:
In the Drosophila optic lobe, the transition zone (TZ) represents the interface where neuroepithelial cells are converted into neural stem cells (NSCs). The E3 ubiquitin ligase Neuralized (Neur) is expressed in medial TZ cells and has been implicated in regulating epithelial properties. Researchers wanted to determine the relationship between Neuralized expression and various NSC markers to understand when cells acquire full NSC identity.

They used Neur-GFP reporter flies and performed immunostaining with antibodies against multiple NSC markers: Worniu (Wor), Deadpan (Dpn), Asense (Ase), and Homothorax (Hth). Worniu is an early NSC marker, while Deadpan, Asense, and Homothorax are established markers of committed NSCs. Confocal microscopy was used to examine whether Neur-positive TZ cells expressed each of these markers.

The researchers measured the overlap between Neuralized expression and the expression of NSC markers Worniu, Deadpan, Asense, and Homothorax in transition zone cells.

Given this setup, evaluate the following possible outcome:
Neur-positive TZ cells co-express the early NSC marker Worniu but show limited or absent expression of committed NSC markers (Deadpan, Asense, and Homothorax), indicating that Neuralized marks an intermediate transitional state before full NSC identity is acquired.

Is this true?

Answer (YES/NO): YES